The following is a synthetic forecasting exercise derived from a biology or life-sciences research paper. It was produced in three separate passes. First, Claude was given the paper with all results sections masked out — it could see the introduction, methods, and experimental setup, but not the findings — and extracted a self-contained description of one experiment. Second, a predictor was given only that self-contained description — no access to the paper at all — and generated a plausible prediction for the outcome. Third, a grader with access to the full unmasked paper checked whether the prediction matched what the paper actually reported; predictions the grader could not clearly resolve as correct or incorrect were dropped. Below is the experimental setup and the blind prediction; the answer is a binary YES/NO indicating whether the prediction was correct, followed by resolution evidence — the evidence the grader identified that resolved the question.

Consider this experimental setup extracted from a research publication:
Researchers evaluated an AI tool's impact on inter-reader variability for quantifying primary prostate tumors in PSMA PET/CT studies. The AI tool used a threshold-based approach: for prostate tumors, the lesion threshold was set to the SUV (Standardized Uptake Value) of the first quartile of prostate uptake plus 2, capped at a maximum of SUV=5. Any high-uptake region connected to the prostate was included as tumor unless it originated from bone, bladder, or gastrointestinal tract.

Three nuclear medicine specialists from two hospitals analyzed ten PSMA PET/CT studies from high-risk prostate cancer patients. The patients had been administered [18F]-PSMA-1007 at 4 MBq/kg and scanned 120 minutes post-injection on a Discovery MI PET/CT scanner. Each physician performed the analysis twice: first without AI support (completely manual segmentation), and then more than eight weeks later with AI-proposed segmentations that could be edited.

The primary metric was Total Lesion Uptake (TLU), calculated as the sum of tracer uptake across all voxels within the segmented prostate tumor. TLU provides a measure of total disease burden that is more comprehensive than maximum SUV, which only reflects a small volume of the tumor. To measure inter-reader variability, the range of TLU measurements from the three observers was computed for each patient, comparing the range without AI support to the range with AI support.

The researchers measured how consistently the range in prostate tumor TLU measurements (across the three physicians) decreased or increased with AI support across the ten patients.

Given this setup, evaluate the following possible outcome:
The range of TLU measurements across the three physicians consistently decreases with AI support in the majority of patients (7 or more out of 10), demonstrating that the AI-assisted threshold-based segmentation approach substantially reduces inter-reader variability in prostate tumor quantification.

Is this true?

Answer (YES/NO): YES